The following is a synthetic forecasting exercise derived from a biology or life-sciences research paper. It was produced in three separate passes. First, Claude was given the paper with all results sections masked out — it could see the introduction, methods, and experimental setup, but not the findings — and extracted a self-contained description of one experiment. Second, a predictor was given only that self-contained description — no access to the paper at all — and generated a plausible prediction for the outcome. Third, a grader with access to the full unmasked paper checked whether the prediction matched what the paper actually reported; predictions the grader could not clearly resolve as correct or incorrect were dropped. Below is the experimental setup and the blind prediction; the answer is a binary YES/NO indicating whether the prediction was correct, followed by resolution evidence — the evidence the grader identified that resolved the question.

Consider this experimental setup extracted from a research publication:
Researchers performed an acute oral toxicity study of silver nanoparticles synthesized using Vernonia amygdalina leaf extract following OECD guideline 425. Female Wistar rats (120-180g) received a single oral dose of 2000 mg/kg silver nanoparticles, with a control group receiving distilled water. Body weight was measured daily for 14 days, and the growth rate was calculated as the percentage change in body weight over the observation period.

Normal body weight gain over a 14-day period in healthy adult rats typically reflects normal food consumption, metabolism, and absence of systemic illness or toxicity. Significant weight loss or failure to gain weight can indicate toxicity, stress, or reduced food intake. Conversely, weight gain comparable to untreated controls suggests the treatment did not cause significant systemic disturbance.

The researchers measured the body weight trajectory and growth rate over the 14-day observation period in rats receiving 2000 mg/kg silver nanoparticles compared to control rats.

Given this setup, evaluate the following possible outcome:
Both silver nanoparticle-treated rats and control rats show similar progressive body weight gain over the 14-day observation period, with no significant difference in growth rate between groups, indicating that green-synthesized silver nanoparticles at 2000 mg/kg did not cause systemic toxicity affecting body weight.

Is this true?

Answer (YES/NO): YES